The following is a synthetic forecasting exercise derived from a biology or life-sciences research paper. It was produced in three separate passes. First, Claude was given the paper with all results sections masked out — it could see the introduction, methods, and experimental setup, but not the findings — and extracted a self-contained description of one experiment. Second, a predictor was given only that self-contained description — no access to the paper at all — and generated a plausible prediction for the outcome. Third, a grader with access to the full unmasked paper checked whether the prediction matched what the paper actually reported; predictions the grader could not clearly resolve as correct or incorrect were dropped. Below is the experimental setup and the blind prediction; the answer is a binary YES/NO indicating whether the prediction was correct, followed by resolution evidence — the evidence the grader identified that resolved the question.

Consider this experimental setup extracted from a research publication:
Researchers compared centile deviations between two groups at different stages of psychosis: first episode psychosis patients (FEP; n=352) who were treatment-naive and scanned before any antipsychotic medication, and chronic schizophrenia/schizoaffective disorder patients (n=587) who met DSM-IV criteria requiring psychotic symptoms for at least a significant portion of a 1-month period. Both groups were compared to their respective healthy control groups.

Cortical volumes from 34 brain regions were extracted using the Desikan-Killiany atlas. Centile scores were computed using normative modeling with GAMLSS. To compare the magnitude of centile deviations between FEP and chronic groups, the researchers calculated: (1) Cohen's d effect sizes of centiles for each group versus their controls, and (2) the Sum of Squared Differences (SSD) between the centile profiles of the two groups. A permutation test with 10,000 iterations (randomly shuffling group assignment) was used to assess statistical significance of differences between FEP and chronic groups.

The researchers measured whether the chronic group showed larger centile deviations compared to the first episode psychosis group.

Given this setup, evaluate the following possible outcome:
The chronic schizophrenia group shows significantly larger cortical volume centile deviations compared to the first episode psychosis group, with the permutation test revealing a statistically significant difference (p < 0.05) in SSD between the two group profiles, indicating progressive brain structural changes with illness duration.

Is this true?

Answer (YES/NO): NO